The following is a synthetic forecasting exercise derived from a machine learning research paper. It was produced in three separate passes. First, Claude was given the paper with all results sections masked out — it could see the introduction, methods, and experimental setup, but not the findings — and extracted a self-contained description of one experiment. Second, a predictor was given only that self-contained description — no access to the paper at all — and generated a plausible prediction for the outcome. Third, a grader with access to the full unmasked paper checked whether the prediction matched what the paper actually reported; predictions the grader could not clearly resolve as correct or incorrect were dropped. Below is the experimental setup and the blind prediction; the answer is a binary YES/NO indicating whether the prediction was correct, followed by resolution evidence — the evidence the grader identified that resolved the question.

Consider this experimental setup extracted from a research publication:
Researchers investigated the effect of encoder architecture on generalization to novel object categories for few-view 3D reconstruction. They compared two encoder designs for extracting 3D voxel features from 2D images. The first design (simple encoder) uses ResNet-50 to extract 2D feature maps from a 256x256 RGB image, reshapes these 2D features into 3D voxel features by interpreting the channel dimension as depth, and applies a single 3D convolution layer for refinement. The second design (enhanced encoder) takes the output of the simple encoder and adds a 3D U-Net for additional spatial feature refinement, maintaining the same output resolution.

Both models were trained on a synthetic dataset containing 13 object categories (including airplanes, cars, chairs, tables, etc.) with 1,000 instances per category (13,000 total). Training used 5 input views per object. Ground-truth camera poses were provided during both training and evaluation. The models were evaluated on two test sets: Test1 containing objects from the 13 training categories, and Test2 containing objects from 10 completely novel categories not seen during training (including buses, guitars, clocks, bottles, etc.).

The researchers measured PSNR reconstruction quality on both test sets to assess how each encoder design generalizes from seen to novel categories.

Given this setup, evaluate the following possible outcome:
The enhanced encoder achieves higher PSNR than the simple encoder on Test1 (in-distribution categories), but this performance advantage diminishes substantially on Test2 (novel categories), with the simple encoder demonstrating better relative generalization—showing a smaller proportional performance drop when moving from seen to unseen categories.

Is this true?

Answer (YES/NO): NO